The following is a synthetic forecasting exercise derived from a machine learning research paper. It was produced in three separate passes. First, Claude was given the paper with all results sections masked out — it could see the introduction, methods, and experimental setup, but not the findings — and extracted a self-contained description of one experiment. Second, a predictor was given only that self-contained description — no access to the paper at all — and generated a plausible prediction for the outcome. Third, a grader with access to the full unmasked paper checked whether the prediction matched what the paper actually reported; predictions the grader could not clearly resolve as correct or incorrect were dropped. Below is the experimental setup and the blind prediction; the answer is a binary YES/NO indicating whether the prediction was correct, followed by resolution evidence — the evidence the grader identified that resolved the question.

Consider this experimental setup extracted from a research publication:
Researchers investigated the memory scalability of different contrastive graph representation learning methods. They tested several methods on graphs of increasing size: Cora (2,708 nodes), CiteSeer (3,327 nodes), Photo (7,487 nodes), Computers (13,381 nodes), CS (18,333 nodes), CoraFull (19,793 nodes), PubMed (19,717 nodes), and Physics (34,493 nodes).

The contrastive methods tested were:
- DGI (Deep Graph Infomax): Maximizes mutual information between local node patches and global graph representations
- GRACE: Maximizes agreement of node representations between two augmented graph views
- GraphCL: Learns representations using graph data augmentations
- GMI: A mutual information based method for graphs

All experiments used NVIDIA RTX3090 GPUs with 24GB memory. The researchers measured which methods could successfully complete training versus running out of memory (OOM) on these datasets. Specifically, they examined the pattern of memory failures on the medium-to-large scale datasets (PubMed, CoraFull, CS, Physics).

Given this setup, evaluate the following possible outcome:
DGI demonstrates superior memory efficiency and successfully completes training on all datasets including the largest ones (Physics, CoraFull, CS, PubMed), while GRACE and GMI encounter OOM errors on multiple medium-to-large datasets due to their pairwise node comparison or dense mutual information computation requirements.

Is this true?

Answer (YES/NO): YES